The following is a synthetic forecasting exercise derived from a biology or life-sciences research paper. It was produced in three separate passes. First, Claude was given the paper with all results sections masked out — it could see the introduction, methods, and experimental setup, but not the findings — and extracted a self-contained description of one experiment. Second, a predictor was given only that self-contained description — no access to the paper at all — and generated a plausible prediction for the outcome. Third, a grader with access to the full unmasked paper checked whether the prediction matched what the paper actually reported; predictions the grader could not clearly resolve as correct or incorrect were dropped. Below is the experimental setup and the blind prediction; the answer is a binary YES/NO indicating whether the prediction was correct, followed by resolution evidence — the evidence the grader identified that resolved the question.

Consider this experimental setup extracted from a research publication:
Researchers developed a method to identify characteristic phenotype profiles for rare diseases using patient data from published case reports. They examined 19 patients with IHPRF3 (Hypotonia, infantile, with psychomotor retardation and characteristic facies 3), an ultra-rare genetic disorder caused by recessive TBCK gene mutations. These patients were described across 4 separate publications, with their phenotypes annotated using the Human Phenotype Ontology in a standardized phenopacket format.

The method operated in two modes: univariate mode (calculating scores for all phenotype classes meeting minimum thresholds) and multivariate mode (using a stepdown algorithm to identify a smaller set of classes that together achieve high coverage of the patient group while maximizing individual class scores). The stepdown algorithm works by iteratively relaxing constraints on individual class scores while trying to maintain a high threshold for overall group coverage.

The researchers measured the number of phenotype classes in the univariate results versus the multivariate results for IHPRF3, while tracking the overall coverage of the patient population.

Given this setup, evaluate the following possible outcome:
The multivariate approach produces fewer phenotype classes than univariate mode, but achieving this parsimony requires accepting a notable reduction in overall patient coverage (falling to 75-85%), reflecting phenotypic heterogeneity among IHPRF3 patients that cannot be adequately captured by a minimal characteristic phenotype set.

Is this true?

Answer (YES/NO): NO